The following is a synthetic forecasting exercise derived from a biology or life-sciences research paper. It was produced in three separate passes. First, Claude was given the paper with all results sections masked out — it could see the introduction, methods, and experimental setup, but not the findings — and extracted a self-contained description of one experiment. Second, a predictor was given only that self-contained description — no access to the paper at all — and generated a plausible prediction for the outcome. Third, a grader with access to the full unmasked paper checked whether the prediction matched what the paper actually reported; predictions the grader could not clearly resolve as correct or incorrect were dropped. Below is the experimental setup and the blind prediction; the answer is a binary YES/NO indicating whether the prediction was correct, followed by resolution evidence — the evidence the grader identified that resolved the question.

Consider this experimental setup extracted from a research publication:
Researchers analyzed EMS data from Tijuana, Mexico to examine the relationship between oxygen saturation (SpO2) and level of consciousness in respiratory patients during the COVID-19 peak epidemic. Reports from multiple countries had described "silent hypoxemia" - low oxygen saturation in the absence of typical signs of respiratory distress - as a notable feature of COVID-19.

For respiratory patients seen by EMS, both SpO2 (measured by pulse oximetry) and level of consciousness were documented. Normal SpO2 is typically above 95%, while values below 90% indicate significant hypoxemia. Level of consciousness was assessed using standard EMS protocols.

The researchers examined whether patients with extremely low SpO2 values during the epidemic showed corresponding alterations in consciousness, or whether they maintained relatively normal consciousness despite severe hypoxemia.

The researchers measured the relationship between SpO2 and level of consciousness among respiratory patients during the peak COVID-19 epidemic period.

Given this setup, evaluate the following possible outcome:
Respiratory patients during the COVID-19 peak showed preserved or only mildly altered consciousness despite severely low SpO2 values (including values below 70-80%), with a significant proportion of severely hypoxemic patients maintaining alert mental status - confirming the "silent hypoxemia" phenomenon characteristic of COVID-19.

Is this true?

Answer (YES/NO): YES